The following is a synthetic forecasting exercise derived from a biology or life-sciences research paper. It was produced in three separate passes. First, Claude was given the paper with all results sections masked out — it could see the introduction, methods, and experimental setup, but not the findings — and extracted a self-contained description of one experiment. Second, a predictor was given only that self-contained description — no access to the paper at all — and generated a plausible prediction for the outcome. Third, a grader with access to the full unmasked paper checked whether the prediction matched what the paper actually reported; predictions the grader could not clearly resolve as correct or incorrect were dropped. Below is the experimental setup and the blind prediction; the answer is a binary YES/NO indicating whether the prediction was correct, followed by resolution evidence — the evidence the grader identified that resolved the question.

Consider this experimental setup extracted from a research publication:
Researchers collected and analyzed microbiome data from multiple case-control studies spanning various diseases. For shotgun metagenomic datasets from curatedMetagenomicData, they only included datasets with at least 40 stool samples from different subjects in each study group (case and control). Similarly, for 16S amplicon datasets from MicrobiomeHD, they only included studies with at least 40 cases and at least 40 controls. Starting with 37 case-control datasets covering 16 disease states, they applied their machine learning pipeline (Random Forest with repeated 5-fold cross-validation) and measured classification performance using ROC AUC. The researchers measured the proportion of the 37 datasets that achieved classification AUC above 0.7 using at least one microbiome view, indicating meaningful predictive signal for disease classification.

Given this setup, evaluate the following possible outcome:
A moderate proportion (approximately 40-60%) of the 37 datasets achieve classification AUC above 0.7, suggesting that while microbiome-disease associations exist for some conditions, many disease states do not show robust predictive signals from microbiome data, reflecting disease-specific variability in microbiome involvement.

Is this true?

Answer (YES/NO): NO